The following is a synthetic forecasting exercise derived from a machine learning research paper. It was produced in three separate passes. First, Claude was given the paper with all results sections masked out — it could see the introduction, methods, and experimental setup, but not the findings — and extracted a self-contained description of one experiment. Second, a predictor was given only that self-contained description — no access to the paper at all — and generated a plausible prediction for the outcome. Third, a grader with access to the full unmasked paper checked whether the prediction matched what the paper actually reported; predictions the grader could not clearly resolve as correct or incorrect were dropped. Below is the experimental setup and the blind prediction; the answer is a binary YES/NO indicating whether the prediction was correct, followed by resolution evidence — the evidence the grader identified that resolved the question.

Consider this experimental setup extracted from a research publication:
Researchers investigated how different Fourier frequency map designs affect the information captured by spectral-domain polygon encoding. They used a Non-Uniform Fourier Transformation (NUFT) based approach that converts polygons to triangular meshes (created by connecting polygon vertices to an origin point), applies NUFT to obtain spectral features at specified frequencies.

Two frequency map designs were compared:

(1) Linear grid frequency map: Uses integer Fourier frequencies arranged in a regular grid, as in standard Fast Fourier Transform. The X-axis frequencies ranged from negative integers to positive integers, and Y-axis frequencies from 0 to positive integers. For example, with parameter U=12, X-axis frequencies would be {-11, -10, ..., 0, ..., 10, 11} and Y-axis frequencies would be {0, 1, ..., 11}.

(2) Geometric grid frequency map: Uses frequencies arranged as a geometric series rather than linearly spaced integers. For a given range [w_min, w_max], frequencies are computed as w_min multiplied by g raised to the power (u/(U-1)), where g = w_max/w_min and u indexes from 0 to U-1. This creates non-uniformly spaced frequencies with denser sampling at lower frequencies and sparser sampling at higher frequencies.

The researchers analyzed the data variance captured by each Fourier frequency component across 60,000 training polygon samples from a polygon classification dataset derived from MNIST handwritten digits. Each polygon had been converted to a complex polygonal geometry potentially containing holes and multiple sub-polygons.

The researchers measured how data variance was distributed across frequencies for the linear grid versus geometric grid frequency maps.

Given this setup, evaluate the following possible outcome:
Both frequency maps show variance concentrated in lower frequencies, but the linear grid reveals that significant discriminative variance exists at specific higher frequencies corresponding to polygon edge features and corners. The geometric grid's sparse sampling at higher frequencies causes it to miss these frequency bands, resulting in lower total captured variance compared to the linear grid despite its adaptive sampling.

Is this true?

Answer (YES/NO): NO